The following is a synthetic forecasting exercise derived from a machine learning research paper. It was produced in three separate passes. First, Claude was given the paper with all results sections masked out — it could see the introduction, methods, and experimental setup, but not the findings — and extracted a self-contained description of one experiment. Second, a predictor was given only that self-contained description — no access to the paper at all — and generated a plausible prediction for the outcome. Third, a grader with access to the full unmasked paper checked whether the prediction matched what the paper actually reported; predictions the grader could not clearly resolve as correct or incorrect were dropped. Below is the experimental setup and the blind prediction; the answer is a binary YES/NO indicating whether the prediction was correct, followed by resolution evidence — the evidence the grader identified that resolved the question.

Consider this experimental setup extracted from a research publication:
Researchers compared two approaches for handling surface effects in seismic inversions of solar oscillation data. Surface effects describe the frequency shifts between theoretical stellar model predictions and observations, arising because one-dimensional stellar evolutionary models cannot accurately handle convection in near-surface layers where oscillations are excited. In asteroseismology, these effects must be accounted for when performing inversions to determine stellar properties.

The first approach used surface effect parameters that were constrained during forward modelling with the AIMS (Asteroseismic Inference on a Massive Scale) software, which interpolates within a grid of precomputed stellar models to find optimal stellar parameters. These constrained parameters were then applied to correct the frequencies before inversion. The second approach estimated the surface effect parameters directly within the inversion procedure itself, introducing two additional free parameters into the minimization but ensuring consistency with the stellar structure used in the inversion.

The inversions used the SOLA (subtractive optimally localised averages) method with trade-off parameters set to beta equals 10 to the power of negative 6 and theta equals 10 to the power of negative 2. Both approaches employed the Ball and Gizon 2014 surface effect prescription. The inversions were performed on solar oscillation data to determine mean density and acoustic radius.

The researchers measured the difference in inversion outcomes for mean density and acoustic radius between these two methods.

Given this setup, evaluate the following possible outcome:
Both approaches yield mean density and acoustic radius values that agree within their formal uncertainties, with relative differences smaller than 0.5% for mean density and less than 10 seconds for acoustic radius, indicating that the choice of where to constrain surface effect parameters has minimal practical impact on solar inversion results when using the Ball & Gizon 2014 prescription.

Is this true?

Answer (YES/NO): YES